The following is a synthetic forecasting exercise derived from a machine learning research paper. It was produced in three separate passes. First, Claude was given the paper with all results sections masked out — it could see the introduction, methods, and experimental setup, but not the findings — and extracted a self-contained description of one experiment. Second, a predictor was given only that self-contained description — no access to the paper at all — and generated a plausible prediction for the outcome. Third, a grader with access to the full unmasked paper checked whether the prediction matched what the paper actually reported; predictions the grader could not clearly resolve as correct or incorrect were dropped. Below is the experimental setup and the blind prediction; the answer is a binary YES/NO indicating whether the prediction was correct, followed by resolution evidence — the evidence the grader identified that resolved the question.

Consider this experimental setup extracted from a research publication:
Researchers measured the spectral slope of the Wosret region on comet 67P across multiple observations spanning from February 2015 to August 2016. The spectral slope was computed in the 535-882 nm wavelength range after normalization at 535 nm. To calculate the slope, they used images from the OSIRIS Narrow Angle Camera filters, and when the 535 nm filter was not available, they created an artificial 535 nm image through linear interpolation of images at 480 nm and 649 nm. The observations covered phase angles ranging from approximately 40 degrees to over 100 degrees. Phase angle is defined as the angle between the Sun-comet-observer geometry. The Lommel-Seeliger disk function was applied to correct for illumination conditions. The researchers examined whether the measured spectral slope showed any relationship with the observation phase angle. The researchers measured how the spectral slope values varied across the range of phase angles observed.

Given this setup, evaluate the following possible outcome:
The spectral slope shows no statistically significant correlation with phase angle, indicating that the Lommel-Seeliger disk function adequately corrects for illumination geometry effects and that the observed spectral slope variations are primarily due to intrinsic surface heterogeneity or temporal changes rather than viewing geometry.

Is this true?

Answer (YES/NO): NO